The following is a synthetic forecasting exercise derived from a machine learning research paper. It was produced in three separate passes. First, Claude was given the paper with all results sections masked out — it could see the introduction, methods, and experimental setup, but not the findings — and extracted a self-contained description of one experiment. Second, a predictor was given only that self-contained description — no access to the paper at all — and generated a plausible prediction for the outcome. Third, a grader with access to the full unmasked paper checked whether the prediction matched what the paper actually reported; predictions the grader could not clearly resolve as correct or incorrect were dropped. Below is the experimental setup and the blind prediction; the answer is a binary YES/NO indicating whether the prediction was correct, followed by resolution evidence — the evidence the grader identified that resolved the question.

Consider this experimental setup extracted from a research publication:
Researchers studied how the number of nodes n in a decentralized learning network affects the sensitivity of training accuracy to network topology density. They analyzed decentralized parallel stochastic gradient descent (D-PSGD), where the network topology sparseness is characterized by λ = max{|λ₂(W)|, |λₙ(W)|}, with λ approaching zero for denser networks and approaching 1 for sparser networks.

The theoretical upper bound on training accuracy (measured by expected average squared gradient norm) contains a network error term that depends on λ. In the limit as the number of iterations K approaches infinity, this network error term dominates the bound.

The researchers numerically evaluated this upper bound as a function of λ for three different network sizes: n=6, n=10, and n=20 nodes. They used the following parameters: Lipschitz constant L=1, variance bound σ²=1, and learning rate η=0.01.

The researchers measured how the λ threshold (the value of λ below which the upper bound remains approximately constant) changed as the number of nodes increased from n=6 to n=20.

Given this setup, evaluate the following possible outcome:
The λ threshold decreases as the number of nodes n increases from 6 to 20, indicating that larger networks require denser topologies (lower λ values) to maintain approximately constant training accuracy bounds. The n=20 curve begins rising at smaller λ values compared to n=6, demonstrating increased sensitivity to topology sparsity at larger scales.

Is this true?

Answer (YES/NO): YES